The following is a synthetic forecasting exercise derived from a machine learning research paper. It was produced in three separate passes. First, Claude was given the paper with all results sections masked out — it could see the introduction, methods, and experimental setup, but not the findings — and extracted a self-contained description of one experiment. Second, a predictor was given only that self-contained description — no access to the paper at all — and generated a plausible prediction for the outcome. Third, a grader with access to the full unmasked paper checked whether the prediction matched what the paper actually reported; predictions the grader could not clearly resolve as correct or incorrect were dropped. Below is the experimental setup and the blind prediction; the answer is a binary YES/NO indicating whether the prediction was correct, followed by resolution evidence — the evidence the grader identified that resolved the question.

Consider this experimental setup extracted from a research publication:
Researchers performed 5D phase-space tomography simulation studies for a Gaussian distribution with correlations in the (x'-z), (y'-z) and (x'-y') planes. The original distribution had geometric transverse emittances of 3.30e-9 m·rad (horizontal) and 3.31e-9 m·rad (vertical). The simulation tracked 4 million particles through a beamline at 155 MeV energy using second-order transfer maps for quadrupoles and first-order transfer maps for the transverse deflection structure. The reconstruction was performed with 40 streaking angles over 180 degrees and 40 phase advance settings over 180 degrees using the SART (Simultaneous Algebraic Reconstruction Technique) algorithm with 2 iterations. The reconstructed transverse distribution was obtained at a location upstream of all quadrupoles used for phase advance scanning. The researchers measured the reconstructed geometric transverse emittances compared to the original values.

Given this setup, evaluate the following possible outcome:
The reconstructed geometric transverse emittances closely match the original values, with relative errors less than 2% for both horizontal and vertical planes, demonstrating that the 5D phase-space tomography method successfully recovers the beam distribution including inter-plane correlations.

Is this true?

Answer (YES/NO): NO